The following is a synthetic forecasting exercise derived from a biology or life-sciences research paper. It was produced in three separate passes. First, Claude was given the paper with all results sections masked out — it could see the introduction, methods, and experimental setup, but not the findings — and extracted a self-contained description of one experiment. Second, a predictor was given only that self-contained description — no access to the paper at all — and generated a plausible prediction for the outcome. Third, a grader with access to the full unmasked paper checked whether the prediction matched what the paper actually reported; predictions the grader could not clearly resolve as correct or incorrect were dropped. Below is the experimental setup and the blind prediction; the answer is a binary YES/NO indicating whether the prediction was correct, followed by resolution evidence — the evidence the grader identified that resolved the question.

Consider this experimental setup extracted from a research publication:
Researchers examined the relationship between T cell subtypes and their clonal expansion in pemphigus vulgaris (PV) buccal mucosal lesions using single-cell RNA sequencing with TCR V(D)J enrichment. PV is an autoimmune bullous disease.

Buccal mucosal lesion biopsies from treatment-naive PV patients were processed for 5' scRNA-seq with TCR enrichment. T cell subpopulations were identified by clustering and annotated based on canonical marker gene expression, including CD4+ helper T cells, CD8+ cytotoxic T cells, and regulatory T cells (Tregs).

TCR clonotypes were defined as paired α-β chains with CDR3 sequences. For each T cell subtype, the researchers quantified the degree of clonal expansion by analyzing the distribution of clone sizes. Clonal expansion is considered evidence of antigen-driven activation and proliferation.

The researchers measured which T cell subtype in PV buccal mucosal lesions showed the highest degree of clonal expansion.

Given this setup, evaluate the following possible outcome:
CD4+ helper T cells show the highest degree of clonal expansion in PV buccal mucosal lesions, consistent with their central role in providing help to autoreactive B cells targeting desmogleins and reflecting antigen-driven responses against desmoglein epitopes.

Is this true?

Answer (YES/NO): NO